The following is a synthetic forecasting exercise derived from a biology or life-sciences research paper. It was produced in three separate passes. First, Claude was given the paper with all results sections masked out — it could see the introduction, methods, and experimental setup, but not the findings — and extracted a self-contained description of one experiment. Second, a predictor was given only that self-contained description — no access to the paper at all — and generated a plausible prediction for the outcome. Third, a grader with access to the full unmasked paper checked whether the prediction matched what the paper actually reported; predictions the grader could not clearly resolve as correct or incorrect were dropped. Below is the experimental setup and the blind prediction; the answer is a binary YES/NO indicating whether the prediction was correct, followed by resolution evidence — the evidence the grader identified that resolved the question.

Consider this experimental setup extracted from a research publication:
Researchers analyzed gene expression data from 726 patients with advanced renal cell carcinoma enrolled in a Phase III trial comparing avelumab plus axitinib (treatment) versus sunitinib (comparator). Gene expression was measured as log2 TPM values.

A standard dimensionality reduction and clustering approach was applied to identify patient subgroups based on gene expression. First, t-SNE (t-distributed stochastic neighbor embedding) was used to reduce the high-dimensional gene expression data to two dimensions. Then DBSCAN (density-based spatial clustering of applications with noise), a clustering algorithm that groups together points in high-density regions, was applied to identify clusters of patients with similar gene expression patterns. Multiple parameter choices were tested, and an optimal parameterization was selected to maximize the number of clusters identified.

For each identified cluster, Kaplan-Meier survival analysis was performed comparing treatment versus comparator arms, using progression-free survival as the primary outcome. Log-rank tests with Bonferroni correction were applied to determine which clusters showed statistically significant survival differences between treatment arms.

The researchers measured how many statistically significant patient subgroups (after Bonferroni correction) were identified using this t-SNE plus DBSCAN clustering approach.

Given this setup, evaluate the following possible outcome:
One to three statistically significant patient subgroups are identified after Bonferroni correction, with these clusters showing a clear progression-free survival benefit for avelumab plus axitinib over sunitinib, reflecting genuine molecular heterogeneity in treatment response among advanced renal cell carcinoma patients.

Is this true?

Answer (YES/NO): YES